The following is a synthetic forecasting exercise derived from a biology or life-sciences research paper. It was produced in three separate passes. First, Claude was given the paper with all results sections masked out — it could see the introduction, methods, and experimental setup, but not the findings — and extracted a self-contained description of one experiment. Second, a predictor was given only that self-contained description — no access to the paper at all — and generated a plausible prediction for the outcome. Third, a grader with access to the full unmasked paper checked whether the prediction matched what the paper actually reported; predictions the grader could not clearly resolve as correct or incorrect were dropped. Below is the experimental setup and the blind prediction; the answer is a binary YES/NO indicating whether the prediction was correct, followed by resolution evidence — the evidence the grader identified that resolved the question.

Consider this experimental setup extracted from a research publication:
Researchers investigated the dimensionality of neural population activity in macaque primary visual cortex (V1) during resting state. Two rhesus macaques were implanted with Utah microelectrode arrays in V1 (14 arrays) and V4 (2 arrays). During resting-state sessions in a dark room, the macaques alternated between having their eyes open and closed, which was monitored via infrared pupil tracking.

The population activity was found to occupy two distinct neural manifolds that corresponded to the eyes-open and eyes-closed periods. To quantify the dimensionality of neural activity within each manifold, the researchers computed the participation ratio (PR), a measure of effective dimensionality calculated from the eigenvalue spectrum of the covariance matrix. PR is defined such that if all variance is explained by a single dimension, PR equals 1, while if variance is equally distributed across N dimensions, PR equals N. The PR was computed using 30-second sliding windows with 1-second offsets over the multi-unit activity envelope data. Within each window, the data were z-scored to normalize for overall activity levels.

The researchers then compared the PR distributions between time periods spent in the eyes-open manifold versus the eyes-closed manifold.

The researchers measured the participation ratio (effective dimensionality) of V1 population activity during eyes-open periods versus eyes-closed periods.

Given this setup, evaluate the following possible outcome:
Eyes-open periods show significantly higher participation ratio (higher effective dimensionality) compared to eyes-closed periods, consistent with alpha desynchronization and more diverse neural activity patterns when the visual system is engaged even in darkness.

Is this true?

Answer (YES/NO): YES